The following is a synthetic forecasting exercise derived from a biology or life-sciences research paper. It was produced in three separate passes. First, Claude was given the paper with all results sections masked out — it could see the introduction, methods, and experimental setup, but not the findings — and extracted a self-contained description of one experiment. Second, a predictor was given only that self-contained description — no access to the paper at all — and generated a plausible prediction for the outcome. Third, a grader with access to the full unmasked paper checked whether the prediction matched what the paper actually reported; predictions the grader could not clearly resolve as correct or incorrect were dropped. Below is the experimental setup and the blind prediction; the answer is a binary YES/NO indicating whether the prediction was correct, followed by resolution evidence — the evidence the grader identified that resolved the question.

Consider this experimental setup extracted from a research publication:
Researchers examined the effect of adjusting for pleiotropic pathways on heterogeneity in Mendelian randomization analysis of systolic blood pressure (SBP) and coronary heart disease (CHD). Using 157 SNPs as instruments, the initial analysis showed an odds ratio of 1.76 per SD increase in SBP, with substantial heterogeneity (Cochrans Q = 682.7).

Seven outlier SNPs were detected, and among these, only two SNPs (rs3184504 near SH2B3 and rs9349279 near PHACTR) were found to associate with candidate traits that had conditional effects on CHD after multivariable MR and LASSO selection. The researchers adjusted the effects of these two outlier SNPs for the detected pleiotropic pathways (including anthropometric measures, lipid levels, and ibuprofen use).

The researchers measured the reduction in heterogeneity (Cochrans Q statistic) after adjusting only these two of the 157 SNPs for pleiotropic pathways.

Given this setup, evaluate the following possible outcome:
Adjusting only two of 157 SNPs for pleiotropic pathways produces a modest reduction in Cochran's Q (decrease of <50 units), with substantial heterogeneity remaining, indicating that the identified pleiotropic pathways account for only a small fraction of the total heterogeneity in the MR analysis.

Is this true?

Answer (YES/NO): NO